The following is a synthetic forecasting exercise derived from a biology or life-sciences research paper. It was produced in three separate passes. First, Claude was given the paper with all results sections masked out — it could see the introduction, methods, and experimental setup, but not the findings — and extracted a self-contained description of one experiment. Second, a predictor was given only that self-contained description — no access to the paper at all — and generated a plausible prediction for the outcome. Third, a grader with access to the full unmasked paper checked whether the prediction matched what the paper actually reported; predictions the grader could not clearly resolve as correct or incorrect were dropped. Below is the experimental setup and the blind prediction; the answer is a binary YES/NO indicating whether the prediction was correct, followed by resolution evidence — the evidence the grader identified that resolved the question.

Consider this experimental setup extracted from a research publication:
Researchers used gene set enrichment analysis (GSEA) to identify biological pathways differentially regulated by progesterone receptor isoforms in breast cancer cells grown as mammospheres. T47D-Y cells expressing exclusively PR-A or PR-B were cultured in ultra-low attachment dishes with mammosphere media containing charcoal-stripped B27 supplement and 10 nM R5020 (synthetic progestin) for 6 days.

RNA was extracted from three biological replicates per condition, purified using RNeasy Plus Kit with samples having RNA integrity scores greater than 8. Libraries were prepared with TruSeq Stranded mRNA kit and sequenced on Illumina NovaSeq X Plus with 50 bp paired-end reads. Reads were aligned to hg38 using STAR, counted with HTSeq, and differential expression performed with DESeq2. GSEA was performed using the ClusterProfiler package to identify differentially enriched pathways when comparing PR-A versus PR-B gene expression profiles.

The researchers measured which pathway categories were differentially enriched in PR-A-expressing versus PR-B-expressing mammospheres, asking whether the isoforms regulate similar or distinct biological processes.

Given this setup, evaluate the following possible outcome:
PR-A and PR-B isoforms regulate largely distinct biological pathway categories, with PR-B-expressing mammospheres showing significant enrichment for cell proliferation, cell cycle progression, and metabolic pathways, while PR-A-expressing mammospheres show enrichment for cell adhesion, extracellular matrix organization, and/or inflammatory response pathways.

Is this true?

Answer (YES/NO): NO